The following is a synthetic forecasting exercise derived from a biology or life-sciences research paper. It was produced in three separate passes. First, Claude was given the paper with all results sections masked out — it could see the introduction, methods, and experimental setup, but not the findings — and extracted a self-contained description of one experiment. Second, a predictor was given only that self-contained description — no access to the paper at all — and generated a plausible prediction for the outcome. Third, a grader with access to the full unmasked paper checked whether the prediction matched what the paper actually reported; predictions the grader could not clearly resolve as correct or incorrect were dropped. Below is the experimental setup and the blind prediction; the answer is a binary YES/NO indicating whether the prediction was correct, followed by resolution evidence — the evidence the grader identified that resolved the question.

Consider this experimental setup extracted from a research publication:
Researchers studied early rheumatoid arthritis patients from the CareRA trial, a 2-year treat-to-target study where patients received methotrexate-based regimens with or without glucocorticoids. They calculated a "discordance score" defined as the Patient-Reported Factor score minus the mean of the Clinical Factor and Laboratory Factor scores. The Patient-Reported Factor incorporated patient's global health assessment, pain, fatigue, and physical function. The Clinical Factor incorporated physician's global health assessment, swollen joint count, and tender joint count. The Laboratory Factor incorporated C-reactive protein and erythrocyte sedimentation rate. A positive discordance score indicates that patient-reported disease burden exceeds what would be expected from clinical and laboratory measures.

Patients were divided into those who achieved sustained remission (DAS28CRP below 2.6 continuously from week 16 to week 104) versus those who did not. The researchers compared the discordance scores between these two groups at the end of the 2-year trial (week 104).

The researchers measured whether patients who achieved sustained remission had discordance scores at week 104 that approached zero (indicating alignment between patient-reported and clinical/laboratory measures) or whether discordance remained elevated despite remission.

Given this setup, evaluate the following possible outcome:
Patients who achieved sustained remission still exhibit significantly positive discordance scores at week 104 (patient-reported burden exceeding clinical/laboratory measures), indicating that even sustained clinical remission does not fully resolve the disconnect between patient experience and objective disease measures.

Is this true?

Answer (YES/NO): YES